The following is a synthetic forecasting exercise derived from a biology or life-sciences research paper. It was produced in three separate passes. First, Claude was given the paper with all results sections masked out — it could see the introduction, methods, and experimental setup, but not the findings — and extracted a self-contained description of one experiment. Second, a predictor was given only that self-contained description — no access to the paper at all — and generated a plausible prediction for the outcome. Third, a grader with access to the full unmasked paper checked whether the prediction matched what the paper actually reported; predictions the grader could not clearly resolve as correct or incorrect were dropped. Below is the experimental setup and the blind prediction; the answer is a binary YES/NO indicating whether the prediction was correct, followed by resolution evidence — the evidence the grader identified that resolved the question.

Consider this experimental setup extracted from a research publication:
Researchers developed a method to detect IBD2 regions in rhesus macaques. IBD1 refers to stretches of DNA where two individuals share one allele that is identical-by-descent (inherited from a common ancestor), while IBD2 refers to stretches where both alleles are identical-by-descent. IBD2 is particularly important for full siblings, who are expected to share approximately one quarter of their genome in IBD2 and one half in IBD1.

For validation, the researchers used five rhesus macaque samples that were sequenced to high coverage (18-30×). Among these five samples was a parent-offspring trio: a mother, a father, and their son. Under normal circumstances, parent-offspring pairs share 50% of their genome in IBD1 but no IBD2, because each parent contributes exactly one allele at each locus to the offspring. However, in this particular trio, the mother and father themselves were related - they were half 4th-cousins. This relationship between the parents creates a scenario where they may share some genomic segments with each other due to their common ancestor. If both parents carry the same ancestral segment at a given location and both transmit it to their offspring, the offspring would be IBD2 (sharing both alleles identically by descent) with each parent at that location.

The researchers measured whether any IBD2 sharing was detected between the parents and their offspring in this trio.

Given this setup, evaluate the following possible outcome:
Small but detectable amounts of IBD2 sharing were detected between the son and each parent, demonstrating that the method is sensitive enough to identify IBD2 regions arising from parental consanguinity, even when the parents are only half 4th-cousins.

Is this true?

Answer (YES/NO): YES